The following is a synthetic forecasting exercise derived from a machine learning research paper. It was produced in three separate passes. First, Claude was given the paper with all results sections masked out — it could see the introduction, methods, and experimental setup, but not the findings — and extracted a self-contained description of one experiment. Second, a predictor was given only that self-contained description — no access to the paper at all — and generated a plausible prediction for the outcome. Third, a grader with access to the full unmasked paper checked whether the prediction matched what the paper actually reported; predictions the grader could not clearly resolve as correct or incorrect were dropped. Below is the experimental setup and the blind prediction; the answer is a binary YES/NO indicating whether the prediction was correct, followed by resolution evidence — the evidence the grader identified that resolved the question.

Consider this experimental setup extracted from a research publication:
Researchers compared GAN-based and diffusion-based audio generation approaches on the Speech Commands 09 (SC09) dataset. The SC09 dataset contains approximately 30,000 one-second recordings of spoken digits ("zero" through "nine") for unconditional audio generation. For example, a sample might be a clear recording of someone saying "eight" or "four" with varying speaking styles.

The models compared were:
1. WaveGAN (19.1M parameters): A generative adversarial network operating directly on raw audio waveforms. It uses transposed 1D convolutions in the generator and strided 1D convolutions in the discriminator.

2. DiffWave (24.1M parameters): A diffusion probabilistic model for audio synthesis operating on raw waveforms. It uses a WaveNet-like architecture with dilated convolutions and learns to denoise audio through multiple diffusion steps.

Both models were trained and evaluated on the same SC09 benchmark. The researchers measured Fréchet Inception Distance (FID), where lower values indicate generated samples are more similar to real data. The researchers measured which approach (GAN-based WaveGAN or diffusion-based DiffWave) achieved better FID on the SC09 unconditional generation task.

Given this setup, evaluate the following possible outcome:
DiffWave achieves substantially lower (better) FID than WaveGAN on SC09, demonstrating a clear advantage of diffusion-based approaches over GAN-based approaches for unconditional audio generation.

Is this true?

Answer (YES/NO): NO